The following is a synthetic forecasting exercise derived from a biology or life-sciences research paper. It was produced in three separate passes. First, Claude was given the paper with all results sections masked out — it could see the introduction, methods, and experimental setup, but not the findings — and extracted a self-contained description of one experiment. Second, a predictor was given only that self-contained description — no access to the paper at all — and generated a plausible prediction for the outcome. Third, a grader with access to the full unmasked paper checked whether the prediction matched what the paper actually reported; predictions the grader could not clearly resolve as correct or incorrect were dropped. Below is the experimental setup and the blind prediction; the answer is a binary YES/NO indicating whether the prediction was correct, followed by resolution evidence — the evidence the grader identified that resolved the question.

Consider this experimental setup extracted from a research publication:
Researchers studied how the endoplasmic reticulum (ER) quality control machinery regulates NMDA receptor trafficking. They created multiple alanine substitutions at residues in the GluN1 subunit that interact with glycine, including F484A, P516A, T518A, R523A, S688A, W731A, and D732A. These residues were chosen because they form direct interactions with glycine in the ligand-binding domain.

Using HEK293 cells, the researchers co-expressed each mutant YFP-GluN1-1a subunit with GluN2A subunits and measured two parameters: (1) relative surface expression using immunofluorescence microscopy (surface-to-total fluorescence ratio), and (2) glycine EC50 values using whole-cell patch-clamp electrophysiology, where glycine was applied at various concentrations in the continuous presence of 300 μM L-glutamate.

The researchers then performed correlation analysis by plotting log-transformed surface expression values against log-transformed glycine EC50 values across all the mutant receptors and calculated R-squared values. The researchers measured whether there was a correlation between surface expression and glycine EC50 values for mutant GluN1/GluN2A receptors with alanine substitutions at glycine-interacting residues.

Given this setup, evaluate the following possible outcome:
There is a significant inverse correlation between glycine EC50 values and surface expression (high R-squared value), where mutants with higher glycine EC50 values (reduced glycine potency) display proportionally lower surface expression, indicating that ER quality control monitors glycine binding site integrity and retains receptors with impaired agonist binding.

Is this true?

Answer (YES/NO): YES